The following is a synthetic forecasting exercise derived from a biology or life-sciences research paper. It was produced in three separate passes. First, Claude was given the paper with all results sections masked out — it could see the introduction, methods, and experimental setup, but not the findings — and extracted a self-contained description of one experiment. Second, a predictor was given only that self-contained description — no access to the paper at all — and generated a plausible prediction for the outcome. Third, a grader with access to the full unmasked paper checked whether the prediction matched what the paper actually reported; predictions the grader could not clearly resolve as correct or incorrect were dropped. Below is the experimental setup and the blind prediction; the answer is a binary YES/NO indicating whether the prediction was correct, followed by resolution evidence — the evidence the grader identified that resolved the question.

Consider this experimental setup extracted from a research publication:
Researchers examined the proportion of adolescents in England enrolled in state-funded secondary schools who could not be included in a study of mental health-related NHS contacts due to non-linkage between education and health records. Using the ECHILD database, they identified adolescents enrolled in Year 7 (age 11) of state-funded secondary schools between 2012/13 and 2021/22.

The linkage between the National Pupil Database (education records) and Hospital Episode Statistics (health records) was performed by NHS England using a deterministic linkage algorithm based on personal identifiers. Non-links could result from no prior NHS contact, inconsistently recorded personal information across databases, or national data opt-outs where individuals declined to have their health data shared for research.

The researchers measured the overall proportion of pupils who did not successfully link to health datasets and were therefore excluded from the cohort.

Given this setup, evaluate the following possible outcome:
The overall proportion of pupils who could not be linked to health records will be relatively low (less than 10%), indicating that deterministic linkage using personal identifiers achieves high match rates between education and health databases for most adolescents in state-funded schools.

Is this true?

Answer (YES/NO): YES